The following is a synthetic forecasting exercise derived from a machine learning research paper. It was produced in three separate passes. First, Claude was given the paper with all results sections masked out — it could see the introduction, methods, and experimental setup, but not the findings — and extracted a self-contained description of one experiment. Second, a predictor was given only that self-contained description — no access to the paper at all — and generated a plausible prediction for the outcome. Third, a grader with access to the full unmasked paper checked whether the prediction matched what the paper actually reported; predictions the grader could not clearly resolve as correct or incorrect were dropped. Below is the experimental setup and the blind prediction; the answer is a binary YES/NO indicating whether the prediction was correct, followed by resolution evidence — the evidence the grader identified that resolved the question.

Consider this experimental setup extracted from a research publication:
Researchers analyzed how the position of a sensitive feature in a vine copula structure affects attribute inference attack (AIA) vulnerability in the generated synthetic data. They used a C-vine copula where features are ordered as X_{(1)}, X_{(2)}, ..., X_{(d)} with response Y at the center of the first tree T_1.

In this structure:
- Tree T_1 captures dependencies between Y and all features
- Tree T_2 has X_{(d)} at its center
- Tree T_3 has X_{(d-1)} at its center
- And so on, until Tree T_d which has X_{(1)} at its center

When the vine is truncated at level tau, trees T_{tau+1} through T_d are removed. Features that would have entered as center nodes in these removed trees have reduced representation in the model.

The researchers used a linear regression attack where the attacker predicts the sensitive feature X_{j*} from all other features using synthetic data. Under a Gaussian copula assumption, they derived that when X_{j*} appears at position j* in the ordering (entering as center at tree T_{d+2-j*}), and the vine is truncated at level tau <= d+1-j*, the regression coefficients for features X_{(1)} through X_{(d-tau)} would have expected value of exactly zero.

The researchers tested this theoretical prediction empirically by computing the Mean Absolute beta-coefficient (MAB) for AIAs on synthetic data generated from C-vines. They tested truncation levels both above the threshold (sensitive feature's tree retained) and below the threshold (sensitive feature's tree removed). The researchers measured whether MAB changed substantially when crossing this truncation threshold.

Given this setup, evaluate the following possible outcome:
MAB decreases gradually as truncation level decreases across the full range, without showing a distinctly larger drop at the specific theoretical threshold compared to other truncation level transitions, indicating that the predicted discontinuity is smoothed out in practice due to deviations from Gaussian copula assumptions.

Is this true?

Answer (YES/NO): NO